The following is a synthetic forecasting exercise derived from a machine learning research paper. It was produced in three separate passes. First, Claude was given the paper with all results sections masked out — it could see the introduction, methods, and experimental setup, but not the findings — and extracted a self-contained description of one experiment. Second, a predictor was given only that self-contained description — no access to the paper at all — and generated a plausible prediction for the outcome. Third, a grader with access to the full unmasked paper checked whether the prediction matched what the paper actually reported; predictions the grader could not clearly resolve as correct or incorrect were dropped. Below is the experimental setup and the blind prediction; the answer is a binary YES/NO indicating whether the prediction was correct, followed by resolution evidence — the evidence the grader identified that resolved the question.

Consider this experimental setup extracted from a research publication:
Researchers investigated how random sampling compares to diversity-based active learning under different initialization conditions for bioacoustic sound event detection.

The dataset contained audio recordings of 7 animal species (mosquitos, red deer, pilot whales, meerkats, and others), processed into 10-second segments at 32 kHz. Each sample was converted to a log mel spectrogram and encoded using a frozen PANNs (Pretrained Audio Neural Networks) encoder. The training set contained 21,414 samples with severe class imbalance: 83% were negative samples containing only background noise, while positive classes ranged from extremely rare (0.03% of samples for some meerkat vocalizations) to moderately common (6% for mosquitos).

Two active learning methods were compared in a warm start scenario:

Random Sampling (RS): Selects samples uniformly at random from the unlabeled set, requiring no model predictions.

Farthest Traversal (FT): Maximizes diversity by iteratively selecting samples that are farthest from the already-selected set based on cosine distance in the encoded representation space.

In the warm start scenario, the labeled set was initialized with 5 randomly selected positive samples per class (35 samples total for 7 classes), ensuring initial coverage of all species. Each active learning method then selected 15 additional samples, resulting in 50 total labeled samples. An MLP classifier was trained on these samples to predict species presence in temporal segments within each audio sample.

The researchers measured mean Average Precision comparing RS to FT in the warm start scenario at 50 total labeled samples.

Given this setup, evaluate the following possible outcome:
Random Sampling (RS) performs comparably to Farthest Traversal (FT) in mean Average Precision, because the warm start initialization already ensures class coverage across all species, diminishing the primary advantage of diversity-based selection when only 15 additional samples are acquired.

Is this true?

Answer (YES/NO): YES